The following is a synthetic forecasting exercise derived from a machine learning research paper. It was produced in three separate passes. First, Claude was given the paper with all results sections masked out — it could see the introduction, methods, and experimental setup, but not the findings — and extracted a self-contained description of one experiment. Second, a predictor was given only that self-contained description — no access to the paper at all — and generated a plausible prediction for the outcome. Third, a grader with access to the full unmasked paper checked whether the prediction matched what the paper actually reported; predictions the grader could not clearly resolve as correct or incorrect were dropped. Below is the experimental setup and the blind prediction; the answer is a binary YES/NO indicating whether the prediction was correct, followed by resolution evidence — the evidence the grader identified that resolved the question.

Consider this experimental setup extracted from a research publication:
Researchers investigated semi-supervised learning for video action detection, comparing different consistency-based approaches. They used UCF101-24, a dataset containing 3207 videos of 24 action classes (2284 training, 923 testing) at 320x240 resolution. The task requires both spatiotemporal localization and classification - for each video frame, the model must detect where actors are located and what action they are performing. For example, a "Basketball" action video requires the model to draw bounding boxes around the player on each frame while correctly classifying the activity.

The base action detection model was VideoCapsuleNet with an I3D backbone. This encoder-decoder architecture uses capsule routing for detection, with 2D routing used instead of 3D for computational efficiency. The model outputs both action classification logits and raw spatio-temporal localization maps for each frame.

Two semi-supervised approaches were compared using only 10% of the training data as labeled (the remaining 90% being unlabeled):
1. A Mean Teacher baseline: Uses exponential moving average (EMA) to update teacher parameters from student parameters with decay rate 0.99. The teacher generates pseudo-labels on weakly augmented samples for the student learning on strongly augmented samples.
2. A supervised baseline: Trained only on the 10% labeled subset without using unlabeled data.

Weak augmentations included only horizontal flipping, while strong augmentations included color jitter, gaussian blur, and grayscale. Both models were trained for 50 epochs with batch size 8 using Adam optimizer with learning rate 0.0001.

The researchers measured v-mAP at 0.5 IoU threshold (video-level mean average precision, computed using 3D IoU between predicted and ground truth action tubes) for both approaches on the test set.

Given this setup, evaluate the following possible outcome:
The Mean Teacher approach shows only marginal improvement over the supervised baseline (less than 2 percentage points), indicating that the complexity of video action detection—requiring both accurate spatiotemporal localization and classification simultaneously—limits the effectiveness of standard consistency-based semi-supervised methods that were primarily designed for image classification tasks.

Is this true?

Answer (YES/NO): NO